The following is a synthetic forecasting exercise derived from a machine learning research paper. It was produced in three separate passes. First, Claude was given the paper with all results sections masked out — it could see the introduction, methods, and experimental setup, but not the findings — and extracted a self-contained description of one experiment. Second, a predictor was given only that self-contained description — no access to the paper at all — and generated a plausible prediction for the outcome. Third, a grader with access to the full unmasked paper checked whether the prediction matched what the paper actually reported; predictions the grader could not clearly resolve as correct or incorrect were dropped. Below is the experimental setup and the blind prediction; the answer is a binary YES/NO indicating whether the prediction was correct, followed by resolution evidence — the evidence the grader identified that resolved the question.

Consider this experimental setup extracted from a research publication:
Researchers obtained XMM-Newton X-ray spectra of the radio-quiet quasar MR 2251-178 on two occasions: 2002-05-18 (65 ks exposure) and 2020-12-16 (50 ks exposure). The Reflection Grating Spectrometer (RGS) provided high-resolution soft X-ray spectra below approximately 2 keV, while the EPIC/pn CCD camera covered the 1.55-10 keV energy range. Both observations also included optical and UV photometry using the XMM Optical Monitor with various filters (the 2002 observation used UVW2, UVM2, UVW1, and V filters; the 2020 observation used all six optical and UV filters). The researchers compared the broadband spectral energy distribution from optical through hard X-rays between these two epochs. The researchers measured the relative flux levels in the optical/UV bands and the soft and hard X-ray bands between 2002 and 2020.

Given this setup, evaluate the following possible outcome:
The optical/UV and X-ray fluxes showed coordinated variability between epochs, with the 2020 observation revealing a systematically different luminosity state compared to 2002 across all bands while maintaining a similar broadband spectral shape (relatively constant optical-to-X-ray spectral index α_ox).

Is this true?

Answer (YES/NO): NO